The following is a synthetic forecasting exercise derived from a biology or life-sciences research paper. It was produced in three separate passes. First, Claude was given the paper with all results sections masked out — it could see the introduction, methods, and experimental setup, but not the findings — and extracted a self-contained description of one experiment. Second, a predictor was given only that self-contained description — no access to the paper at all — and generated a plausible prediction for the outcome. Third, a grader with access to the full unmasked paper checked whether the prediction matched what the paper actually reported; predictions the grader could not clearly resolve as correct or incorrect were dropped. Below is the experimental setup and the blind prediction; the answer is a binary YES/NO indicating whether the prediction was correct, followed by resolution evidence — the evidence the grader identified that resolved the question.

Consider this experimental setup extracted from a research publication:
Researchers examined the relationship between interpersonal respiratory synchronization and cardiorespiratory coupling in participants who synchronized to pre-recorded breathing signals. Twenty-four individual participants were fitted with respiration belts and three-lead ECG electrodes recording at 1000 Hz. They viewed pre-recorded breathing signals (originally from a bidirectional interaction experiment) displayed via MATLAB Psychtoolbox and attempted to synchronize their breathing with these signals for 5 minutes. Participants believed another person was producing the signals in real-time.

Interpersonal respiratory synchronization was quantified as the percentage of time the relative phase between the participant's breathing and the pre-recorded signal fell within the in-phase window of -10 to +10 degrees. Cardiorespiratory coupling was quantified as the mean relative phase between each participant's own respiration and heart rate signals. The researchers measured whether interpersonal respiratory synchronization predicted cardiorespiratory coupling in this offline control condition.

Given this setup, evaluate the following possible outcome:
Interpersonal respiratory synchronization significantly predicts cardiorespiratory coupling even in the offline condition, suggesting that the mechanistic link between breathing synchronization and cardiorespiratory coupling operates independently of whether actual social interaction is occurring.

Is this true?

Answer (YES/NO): YES